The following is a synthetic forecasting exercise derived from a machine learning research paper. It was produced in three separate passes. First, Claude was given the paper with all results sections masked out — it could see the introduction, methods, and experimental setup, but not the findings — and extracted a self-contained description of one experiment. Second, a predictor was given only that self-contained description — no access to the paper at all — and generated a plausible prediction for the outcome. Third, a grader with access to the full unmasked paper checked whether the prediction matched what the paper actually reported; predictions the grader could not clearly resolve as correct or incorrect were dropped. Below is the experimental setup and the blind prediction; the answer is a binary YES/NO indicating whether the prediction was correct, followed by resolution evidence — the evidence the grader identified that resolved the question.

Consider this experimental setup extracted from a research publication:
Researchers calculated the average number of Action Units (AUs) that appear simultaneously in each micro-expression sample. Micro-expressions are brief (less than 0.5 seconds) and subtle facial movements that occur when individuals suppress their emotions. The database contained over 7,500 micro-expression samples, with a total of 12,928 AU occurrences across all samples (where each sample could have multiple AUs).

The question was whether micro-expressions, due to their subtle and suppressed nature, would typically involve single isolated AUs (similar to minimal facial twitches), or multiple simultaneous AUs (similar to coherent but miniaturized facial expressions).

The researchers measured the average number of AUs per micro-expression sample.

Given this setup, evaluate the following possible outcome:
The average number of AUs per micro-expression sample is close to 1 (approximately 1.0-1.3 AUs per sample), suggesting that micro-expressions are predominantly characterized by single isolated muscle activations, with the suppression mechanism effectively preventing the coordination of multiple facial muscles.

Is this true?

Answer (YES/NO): NO